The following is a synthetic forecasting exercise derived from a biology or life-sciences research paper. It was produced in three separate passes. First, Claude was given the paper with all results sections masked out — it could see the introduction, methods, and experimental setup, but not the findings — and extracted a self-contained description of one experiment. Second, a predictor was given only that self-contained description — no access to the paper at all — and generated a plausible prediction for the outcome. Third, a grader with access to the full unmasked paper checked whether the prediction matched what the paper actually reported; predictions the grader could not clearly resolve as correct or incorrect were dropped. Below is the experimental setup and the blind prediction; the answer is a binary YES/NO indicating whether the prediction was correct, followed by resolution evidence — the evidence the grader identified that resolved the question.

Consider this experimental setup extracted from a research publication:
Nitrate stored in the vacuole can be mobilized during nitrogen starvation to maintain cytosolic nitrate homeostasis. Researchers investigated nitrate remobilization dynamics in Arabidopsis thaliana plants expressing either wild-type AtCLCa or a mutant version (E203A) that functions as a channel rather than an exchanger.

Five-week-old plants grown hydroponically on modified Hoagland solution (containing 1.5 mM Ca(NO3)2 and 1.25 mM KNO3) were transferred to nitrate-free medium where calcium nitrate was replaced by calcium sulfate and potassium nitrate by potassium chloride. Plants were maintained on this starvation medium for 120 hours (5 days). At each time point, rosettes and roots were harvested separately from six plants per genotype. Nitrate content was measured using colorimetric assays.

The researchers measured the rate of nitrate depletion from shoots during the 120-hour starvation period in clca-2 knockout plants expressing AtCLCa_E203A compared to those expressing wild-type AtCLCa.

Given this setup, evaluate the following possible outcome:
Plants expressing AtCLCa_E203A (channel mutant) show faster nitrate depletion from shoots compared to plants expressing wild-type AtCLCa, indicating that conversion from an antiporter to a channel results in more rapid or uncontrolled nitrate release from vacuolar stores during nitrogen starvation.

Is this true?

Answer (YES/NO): NO